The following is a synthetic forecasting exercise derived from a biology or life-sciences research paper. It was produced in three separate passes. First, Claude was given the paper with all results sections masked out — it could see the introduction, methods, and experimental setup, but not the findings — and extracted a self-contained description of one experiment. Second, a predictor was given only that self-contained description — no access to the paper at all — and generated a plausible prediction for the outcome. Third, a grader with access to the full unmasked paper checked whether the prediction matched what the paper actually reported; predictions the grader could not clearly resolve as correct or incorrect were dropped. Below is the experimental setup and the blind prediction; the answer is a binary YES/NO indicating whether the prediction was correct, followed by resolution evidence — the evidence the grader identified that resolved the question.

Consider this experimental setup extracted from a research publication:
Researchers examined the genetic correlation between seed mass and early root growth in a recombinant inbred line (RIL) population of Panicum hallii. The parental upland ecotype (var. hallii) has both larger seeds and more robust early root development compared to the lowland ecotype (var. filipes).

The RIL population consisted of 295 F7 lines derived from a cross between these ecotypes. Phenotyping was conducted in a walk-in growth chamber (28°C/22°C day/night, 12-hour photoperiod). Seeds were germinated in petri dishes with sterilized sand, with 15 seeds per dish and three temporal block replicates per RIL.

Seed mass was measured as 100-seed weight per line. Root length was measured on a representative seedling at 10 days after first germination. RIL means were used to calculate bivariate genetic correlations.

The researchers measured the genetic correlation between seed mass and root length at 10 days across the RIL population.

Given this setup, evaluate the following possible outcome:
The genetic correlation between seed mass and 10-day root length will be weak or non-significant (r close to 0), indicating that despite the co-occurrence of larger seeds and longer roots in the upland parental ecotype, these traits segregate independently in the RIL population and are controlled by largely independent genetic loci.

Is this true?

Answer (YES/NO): NO